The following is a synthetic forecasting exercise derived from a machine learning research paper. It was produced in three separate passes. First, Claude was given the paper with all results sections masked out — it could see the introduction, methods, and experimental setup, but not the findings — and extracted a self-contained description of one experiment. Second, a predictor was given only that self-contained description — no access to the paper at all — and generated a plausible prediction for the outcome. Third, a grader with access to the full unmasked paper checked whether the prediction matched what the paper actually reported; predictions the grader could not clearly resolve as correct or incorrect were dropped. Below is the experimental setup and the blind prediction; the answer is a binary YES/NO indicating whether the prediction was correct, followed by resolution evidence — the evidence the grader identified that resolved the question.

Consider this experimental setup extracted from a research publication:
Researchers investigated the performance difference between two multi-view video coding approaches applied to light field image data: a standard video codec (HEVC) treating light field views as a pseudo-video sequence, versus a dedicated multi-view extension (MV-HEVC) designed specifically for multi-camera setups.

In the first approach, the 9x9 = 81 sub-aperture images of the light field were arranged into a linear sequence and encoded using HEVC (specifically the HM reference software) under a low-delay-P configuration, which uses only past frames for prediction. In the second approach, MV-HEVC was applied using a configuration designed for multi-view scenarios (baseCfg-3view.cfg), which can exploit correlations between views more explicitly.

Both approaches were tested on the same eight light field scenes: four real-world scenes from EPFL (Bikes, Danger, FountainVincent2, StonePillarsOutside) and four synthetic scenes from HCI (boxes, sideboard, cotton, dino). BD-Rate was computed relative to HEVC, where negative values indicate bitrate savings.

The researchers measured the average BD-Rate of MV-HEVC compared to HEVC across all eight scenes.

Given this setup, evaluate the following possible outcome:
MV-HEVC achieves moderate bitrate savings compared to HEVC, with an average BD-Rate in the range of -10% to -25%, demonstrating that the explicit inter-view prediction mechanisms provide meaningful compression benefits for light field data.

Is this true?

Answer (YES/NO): YES